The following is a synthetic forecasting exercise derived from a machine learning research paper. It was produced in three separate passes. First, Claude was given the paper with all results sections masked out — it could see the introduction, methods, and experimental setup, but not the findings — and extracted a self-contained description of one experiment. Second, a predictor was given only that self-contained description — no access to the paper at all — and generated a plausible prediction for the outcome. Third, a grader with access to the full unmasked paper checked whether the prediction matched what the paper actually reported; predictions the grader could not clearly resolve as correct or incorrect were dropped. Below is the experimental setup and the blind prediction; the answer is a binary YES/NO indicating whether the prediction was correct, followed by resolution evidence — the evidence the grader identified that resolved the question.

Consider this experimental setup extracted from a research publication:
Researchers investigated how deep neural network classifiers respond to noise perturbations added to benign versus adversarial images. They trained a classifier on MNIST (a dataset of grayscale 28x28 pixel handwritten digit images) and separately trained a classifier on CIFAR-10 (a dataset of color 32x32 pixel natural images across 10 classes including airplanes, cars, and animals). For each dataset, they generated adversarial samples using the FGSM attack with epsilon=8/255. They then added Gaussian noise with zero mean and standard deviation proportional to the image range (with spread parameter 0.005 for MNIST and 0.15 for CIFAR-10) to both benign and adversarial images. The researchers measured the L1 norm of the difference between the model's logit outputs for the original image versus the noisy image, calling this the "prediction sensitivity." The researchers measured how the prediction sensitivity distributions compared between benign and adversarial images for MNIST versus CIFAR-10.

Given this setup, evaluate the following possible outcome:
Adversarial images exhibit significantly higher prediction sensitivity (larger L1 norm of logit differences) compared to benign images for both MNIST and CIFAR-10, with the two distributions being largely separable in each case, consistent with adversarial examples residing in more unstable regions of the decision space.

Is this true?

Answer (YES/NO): NO